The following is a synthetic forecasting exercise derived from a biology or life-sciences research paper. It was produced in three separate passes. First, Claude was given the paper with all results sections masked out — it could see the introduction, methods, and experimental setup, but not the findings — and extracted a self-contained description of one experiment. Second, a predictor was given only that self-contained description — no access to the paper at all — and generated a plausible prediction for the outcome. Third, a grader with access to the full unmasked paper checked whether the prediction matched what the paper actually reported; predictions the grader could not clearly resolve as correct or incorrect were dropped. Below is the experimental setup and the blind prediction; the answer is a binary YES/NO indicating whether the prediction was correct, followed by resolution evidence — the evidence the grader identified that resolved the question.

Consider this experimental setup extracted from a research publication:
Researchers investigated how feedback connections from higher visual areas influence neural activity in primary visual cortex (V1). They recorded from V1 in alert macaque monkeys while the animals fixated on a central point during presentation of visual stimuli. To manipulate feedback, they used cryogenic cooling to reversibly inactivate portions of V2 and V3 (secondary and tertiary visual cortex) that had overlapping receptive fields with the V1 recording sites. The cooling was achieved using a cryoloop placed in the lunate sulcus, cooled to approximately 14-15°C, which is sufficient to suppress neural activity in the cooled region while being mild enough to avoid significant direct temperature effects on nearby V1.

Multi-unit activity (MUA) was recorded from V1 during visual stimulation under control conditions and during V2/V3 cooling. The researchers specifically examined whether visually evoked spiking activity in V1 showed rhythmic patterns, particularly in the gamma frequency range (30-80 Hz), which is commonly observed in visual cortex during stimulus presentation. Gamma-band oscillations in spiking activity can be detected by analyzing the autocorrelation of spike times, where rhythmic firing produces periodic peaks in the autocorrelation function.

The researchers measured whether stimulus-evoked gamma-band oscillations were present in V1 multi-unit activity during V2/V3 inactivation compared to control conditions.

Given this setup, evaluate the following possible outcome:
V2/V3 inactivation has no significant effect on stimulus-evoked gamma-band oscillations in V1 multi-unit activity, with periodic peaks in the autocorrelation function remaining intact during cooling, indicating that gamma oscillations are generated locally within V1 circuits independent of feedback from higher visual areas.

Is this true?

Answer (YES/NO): NO